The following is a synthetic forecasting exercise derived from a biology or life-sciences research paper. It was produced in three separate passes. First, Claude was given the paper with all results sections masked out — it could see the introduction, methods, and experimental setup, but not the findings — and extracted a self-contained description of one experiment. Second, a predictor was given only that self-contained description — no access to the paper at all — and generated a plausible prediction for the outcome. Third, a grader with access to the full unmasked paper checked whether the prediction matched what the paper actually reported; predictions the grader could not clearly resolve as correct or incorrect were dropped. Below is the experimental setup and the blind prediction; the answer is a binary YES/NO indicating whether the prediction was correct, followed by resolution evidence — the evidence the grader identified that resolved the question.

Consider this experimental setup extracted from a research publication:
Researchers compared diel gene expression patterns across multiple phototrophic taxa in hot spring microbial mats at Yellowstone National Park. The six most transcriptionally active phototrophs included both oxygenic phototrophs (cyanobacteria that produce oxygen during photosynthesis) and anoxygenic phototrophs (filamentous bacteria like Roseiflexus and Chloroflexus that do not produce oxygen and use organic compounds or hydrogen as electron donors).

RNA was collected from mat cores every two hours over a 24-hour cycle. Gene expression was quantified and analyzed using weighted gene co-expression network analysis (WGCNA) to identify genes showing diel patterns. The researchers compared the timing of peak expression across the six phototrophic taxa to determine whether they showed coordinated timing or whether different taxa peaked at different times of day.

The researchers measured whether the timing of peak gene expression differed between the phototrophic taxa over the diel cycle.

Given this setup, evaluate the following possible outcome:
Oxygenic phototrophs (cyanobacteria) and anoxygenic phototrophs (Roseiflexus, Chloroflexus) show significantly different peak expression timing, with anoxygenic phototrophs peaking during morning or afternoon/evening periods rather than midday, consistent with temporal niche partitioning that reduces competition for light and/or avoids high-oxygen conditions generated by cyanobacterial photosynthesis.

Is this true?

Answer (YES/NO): NO